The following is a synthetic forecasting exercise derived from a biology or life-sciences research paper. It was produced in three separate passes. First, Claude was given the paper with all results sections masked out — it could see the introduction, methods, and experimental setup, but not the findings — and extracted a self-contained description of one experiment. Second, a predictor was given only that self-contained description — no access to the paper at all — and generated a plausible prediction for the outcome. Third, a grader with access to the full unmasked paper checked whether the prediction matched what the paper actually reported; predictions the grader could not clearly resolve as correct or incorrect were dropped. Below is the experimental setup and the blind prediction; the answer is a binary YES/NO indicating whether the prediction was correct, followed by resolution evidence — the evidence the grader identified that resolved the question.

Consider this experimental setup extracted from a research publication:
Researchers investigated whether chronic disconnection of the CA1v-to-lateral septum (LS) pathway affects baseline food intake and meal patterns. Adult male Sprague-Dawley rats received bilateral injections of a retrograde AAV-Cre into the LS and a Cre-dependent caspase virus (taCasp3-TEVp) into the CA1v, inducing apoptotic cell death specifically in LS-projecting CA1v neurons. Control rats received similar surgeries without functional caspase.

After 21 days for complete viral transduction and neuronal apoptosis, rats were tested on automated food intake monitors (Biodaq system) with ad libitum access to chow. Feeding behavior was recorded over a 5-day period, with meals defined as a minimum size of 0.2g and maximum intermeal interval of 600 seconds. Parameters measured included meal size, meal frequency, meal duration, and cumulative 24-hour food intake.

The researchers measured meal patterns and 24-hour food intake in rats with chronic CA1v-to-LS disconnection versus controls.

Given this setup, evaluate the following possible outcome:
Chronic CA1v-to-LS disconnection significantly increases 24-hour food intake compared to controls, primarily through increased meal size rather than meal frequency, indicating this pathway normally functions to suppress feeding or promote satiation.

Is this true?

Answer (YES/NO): NO